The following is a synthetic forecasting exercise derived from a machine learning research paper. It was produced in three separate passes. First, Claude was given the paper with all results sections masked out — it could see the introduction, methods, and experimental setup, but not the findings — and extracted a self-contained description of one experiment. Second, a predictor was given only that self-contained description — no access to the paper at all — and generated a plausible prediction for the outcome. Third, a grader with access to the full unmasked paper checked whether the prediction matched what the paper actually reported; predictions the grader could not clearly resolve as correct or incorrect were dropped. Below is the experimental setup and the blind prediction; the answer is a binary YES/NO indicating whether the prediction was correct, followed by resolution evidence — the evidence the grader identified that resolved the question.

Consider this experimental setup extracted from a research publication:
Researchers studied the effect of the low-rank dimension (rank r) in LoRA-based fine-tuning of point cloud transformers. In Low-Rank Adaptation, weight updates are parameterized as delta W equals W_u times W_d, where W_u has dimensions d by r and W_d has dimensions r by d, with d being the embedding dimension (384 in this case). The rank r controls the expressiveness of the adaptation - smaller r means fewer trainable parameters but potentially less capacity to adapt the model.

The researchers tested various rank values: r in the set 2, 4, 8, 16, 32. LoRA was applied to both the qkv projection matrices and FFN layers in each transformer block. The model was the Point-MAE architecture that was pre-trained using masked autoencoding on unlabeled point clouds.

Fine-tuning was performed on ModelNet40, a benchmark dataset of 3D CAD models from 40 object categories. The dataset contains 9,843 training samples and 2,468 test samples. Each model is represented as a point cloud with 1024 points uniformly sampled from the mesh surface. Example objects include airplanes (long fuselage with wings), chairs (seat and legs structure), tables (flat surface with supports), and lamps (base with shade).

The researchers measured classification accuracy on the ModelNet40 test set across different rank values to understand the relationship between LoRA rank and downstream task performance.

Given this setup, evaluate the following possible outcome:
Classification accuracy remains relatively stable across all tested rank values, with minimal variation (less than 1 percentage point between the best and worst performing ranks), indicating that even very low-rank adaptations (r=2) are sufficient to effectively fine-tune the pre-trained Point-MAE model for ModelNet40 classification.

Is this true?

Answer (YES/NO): NO